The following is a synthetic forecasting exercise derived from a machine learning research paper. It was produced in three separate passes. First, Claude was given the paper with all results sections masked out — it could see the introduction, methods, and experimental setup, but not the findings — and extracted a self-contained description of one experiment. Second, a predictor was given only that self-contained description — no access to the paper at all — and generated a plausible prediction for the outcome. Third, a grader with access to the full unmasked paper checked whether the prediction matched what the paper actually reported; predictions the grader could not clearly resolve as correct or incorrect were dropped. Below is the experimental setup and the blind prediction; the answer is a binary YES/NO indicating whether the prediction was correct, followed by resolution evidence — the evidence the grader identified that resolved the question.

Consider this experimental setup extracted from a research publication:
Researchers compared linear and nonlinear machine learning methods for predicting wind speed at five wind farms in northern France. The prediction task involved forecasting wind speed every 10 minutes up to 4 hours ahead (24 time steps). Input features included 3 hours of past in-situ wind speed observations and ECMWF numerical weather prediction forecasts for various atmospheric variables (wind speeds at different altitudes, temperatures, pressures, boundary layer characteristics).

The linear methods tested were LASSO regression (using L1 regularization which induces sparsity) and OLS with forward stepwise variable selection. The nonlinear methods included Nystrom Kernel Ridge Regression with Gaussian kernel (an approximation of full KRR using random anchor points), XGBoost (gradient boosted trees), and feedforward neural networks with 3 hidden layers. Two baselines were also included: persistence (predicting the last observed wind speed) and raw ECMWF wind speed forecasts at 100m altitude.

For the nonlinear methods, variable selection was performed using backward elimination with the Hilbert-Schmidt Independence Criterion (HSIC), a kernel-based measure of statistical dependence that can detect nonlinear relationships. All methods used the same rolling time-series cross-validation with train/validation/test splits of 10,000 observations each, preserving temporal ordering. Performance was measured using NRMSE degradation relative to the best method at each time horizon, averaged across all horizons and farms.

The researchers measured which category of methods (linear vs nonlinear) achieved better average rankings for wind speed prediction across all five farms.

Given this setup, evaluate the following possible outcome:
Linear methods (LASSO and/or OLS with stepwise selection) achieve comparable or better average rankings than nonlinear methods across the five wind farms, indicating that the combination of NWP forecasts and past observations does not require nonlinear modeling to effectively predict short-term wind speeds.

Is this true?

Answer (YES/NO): YES